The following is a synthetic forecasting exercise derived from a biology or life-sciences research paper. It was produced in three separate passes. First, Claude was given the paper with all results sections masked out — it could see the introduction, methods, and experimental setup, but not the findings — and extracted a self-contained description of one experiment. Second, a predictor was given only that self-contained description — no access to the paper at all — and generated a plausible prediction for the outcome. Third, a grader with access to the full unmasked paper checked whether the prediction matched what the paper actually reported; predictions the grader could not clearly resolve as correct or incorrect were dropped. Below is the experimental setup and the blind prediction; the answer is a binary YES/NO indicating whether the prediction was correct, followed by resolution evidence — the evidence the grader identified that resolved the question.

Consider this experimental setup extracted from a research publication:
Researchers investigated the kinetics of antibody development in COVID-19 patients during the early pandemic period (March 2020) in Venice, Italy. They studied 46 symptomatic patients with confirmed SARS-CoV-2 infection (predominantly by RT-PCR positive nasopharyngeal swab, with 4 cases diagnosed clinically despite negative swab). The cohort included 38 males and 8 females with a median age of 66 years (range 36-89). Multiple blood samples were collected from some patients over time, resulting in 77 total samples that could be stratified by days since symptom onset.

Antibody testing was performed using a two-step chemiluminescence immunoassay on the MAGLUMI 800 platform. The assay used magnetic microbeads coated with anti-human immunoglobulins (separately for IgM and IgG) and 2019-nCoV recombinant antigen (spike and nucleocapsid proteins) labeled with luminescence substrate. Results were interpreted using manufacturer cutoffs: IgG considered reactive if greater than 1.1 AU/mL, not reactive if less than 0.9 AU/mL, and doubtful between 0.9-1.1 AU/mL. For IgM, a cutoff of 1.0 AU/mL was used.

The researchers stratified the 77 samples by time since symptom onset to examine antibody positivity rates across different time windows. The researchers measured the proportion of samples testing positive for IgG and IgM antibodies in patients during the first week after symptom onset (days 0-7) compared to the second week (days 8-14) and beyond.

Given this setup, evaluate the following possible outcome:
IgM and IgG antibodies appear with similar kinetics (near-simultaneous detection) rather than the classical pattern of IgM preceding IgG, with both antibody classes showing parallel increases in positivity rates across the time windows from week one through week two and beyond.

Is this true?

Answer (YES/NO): YES